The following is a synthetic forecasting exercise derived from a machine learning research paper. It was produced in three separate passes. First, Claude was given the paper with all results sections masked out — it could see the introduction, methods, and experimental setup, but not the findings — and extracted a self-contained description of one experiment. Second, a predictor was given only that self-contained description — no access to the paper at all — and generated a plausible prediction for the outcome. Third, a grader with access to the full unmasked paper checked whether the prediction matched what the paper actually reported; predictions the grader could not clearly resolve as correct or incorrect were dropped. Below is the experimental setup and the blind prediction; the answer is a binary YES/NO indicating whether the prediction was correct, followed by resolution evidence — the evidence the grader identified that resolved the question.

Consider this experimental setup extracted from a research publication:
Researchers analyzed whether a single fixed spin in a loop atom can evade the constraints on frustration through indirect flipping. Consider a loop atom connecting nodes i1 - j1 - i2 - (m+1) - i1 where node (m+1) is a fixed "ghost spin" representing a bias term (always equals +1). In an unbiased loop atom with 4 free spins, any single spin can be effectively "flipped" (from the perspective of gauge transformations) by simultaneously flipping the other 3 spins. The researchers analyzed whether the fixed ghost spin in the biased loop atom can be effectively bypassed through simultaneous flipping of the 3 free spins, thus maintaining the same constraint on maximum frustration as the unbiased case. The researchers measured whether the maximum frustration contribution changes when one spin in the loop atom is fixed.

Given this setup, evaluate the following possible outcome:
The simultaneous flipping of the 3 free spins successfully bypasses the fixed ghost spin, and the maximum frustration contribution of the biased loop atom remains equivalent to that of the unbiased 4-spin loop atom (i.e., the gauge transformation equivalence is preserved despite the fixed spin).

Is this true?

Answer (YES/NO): YES